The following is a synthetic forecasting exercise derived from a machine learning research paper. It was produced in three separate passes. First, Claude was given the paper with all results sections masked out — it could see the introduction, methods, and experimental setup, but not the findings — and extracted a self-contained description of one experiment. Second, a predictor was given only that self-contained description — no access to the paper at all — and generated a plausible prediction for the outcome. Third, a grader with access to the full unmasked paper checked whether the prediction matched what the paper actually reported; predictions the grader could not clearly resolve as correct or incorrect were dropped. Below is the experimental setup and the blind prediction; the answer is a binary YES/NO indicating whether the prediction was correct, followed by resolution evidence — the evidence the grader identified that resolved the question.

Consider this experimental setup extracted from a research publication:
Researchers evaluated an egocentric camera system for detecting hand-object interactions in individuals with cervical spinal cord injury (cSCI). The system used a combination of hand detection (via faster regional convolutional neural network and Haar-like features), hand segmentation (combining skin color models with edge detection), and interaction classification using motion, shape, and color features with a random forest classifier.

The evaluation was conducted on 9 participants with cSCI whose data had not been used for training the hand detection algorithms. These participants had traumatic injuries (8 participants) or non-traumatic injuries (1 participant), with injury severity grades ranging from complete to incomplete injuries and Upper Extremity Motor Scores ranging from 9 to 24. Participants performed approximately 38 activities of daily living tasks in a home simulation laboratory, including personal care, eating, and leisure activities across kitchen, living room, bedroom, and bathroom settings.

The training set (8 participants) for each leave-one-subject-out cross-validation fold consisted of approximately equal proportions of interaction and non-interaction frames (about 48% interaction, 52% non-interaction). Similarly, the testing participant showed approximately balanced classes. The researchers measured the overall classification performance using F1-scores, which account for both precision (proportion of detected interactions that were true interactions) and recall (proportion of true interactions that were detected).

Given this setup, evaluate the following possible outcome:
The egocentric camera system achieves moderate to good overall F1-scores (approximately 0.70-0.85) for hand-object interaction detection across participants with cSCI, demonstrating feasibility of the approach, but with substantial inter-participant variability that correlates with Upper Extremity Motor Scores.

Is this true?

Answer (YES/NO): NO